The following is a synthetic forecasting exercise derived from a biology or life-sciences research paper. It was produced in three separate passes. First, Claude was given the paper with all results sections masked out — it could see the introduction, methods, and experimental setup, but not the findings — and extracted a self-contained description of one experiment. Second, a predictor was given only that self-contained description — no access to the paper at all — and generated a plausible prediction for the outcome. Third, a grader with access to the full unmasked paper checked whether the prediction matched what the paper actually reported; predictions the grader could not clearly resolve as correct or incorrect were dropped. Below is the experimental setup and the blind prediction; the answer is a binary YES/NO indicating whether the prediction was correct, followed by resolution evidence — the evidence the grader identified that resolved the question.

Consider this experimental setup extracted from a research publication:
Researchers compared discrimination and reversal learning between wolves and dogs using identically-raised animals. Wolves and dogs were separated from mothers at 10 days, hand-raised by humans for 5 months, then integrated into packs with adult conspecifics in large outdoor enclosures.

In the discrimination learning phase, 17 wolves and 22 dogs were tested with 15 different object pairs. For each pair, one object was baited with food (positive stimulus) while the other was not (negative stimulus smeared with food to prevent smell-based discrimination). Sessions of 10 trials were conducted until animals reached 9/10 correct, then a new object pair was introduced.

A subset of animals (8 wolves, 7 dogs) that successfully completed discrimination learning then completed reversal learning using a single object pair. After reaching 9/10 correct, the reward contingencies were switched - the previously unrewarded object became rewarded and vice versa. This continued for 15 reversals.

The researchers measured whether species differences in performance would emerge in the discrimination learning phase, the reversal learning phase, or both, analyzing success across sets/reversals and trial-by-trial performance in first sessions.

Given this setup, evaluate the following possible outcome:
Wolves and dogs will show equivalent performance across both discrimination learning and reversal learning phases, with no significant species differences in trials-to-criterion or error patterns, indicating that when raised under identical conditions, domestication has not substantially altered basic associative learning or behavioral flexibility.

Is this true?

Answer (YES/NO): NO